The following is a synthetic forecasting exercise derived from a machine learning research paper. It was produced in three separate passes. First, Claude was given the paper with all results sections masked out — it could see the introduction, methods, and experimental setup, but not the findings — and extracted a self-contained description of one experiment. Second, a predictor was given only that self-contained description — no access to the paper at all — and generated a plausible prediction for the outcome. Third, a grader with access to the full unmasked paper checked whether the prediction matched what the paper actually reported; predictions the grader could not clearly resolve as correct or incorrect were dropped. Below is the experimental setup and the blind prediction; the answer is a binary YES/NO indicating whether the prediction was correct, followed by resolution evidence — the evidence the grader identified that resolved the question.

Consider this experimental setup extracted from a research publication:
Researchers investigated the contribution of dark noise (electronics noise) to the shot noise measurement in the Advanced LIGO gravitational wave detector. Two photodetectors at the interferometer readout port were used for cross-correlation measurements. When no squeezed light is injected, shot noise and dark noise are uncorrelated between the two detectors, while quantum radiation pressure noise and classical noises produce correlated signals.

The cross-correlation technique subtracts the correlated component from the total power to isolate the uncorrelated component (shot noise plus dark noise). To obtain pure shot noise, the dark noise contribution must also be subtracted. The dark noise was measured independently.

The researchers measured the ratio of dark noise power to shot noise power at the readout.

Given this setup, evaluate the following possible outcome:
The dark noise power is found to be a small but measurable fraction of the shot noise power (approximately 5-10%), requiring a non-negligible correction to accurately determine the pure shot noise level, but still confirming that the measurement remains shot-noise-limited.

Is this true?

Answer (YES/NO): NO